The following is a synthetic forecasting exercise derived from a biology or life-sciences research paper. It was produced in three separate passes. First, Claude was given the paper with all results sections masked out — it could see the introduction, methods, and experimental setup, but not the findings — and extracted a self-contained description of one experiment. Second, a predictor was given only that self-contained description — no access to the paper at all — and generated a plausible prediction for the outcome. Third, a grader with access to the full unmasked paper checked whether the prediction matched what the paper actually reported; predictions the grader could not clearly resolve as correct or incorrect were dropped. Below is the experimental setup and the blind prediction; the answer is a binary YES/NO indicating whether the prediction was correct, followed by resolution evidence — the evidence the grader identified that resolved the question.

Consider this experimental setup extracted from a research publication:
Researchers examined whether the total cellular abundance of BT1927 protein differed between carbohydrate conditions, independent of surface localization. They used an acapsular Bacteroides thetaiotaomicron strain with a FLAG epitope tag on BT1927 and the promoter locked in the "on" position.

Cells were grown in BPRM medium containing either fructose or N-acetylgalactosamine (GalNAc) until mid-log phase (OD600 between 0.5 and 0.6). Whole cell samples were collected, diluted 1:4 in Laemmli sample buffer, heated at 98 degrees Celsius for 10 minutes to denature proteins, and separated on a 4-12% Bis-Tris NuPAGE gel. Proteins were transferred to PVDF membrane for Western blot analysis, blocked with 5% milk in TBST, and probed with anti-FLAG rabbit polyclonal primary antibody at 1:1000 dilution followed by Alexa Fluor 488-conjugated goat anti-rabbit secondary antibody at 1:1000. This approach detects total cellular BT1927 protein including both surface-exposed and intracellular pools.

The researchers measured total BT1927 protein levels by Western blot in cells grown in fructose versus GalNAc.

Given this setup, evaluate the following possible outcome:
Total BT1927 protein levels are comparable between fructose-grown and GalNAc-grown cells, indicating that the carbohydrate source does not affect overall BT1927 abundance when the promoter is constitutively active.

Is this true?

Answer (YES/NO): YES